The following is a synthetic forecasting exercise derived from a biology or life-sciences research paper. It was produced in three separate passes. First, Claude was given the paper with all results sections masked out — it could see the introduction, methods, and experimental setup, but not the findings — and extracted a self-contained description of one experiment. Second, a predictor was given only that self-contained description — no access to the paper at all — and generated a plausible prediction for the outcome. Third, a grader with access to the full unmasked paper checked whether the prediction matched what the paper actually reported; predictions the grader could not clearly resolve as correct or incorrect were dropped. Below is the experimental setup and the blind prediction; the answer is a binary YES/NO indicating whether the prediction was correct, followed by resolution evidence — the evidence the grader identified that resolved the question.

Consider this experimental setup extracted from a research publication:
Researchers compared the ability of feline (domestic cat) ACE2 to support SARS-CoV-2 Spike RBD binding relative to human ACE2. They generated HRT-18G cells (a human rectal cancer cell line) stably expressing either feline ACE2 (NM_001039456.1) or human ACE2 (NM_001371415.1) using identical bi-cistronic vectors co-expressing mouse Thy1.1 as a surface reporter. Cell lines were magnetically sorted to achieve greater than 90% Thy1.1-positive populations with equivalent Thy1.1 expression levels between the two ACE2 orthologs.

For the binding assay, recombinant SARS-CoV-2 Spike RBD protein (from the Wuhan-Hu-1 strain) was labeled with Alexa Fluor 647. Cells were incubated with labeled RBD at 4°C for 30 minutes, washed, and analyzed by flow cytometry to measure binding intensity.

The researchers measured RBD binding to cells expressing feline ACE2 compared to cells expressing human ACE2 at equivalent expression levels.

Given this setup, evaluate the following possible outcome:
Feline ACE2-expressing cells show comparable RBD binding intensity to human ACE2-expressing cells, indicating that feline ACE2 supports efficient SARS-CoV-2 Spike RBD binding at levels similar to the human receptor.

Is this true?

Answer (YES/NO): NO